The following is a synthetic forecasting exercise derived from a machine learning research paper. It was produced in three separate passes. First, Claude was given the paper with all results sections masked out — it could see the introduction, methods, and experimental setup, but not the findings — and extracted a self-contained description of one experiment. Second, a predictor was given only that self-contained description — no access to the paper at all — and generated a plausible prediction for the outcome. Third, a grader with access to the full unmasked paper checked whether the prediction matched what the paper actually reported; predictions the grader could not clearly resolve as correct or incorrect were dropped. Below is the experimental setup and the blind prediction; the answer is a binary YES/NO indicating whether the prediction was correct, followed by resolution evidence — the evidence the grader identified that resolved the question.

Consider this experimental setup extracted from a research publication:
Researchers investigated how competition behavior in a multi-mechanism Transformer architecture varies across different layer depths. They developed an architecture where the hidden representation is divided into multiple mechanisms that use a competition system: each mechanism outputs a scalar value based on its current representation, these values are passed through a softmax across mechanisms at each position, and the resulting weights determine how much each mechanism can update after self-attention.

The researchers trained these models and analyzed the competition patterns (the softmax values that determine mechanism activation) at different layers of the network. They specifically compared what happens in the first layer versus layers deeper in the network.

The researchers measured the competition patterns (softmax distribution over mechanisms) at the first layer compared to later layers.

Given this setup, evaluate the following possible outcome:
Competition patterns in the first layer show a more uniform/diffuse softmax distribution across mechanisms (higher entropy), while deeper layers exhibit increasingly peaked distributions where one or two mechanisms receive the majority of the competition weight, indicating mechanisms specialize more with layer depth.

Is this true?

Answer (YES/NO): YES